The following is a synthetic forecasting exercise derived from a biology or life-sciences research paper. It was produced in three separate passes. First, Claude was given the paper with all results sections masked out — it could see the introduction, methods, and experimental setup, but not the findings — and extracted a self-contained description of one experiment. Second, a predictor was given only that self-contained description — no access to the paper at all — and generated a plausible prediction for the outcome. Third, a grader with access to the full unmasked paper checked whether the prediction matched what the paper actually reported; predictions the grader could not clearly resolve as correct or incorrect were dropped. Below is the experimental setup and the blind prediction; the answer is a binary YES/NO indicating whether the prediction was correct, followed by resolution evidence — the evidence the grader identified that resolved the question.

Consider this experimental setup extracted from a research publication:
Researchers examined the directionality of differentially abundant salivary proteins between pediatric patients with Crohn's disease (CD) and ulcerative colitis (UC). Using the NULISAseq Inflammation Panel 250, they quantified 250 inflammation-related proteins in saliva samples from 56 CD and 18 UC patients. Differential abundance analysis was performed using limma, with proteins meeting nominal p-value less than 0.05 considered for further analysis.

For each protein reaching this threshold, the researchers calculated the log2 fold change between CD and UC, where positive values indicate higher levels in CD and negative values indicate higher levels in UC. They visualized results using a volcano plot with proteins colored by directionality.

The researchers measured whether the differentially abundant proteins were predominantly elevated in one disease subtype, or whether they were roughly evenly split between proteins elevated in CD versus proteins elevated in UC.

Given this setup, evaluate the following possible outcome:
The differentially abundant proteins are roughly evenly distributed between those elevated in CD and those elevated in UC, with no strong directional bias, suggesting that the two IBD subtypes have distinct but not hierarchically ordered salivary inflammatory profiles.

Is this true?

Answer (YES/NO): NO